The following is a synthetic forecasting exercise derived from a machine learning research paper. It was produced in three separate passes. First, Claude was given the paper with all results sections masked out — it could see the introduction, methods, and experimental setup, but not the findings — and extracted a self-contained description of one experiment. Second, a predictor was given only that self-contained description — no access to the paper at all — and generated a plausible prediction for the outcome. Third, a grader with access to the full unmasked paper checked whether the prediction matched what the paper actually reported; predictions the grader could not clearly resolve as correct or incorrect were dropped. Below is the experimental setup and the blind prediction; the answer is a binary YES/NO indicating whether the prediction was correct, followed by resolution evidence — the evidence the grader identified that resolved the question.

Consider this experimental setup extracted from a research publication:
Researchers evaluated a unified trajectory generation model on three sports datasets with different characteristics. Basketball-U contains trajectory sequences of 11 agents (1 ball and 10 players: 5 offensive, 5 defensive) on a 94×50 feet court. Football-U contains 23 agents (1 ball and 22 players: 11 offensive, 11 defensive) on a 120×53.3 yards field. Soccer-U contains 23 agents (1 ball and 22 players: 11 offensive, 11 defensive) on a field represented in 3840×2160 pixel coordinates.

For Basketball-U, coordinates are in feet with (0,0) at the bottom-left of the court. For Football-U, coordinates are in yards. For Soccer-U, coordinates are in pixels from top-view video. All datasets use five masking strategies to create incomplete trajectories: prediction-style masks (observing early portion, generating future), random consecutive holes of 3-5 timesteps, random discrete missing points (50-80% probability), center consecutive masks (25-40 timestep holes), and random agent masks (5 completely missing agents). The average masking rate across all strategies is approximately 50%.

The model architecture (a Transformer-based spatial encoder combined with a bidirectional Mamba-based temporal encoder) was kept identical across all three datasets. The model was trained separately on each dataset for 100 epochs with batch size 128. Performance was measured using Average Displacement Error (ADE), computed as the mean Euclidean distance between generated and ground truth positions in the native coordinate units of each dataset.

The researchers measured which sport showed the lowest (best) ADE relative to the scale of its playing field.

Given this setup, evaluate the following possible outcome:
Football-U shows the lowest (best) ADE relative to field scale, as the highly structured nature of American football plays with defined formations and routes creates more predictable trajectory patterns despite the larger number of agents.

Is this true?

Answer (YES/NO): NO